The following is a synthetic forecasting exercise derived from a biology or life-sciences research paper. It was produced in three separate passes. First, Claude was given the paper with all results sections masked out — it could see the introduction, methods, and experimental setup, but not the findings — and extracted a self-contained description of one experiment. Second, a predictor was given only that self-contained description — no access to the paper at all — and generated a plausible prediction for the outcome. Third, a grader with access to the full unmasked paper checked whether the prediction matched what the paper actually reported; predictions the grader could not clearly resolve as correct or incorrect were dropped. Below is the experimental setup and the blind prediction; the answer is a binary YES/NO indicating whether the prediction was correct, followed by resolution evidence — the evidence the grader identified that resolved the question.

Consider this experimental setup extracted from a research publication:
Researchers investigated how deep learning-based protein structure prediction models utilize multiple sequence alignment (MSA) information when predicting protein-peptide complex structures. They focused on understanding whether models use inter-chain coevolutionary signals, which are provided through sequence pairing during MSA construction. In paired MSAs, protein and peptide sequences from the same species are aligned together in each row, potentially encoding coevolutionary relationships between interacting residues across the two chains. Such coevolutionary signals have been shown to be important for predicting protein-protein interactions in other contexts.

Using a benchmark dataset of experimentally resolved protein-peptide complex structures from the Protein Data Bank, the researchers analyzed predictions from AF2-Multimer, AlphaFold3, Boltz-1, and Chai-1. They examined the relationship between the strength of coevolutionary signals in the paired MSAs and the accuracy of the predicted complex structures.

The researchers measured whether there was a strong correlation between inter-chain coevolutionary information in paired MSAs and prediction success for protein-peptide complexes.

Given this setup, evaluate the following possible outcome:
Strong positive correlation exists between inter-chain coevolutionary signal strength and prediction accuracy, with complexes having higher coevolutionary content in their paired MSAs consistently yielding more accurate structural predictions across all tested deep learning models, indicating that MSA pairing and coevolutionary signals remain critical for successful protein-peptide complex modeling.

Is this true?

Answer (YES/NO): NO